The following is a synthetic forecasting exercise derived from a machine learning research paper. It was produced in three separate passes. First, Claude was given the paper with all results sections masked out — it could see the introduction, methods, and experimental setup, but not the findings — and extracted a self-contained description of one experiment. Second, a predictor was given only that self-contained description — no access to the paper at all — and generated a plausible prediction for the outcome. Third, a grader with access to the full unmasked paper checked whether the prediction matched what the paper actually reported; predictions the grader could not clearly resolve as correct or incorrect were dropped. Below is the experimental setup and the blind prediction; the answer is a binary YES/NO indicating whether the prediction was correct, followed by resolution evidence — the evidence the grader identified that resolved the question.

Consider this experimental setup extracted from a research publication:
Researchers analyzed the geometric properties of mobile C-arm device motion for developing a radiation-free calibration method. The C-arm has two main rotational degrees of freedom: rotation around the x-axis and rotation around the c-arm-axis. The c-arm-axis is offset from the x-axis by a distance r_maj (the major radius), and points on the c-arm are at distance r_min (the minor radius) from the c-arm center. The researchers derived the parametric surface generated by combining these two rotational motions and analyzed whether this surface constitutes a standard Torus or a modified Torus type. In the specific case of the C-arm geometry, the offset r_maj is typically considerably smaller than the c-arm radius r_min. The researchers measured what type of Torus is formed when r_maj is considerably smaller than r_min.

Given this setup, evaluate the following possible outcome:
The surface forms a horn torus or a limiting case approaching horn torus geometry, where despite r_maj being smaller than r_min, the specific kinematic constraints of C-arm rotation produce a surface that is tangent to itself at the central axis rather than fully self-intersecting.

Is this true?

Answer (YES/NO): NO